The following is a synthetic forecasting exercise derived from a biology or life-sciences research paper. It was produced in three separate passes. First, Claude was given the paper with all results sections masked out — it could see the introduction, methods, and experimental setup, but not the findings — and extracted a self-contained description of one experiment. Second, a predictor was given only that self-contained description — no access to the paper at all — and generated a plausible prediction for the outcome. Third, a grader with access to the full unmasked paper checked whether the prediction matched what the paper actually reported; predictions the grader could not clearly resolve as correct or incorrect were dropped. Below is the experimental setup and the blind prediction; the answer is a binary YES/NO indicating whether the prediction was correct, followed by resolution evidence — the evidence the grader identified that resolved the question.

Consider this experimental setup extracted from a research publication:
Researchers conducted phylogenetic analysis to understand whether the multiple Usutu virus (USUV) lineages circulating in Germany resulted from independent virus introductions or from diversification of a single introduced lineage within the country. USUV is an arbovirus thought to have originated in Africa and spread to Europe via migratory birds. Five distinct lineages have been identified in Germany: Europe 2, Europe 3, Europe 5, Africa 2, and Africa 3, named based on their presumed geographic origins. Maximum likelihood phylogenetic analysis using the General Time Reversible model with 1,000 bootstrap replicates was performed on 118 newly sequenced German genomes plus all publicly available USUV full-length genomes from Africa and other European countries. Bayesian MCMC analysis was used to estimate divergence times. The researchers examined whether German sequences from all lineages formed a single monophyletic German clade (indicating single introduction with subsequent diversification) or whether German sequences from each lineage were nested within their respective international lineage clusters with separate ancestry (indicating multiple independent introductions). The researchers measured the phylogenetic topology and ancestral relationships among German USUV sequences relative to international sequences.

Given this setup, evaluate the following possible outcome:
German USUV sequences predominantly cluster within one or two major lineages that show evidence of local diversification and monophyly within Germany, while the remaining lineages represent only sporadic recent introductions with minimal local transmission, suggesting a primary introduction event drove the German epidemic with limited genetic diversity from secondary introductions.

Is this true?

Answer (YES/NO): NO